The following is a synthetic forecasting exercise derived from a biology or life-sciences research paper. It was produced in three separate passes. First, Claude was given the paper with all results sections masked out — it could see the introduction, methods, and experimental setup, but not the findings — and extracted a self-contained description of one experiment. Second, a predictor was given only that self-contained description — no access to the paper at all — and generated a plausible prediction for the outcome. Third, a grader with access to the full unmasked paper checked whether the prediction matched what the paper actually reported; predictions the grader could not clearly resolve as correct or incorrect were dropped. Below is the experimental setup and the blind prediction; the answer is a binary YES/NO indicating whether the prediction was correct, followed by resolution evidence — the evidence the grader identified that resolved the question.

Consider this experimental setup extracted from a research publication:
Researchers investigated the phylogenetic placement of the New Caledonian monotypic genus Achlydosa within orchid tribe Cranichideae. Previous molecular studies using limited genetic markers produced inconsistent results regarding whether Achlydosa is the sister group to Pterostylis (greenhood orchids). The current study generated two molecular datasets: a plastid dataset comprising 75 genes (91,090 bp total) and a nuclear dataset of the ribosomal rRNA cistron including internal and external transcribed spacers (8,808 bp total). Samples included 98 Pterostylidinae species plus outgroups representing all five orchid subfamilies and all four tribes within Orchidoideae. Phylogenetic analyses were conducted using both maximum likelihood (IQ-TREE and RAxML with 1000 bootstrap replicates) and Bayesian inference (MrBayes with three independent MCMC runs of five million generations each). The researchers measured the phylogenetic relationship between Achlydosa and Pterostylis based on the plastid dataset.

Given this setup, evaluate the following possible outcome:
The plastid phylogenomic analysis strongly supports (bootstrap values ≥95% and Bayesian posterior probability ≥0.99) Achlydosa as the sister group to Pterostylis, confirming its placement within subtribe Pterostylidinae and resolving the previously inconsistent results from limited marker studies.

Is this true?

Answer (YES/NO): NO